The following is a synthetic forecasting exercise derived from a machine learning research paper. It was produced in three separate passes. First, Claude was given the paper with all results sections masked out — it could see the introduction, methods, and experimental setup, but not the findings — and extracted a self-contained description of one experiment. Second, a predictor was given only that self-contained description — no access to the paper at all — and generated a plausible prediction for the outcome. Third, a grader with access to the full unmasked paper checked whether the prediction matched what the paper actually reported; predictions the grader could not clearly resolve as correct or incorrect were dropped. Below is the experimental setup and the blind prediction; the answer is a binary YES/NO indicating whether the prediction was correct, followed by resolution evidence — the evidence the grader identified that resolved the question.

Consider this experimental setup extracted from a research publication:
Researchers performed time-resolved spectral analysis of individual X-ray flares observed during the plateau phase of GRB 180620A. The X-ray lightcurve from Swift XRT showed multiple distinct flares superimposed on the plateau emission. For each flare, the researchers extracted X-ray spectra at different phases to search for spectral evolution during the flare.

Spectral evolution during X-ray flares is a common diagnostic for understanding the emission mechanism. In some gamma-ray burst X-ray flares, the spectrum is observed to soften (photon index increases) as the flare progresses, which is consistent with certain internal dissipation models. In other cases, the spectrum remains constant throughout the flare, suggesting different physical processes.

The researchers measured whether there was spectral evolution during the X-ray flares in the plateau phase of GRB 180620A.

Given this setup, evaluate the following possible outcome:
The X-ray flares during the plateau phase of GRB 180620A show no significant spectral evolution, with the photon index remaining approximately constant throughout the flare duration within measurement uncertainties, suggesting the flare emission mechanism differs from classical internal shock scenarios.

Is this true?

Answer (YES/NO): YES